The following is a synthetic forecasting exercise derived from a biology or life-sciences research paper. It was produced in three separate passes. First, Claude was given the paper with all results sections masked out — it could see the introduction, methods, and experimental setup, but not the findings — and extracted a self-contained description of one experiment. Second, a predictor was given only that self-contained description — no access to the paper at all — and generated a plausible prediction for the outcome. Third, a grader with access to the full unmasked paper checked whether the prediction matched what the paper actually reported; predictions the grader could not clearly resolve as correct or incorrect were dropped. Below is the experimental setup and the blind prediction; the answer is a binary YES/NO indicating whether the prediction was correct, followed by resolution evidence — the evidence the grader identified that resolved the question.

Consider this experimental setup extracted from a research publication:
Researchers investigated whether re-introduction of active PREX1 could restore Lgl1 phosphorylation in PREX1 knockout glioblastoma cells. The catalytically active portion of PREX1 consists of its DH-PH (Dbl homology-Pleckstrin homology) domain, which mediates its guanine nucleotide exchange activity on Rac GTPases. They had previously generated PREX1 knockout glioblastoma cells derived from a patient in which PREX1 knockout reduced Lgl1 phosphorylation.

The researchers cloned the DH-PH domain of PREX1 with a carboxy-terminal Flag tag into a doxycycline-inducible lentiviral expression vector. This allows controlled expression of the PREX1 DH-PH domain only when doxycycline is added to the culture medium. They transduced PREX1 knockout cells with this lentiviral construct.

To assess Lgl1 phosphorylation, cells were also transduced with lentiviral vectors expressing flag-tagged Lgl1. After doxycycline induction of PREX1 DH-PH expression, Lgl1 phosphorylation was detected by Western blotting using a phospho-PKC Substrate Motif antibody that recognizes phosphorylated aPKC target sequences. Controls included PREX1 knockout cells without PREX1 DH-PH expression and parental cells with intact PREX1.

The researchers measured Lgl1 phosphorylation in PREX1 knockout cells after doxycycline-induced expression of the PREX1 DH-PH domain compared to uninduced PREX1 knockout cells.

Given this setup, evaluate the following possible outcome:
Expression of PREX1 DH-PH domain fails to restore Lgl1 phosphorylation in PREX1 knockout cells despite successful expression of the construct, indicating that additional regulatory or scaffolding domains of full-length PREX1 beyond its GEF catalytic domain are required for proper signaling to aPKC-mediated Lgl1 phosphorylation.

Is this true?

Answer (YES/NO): NO